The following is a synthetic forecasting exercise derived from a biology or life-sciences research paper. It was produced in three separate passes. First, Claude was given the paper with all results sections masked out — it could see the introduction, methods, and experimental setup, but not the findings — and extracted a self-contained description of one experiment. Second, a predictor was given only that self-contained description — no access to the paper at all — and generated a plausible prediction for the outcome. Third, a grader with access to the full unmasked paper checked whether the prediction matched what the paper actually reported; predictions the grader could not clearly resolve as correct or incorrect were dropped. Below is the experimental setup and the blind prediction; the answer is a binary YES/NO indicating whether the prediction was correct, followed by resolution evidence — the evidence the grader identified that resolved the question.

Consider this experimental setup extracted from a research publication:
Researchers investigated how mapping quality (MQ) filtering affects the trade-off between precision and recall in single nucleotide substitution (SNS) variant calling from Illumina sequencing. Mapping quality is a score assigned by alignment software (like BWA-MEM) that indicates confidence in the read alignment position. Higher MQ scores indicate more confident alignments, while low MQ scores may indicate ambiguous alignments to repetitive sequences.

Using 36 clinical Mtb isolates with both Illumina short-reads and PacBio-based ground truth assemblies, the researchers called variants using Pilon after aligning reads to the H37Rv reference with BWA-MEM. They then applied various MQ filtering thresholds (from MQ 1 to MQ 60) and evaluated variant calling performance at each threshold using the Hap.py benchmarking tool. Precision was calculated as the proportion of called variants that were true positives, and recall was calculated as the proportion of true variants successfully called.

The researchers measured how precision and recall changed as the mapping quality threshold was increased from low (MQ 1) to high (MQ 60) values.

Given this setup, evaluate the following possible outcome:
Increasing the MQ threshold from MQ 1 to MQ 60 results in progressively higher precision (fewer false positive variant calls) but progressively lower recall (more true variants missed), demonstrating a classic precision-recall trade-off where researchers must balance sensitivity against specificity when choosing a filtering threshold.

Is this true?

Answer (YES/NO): YES